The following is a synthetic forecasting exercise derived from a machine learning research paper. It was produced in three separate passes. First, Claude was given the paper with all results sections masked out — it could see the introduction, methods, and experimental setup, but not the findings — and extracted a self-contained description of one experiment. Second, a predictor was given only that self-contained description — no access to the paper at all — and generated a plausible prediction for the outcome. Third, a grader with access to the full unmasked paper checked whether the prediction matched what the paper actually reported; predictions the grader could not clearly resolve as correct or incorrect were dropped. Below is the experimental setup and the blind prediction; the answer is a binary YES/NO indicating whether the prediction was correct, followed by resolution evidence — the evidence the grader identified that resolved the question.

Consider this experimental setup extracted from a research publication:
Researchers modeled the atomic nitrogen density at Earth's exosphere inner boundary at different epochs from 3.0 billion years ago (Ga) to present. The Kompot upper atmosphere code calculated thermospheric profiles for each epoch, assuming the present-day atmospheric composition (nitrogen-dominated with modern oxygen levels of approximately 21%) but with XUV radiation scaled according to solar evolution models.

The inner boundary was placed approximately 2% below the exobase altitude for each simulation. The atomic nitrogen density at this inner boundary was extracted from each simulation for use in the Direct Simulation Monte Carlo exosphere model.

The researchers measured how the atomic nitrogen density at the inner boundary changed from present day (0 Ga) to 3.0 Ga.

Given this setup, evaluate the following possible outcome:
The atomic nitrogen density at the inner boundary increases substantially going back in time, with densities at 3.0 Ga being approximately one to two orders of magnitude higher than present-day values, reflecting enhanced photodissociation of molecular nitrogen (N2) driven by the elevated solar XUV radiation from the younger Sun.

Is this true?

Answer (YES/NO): YES